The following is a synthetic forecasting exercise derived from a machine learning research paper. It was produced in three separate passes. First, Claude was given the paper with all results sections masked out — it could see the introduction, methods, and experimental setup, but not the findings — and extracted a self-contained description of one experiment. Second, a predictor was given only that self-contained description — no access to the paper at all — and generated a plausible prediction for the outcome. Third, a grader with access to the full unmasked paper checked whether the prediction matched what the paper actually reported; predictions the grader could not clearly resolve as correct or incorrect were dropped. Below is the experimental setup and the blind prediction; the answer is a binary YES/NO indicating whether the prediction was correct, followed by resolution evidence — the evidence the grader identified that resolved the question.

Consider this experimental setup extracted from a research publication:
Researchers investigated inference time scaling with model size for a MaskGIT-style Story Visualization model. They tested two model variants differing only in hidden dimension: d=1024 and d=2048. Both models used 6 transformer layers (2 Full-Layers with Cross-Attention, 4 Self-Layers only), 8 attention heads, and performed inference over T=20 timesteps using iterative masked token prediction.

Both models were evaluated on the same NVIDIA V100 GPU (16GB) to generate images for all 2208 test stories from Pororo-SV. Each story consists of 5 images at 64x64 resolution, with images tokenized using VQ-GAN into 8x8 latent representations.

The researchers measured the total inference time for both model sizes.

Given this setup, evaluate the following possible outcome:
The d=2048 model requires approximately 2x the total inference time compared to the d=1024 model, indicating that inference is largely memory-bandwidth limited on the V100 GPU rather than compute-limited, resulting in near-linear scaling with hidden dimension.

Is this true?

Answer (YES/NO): NO